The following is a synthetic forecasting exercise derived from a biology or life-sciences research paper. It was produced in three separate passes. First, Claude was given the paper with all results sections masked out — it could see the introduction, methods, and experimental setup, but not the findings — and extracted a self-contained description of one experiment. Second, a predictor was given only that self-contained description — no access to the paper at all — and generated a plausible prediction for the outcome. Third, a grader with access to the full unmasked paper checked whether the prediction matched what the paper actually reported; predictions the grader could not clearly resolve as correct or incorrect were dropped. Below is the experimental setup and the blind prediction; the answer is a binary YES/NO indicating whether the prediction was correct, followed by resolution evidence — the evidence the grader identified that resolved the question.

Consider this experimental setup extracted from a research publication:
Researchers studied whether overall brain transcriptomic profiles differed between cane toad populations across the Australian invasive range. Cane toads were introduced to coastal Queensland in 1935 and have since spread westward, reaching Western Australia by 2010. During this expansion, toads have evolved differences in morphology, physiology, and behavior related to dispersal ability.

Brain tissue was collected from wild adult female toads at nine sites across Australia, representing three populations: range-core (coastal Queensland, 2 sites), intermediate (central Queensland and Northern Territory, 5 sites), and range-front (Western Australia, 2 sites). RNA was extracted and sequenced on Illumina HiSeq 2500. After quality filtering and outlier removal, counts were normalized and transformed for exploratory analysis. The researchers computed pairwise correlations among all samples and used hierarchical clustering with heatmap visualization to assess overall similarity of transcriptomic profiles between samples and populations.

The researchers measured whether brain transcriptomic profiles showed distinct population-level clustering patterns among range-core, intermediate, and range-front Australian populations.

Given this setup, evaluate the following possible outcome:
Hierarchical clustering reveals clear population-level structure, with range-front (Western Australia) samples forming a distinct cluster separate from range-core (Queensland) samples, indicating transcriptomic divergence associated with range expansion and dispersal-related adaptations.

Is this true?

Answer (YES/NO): NO